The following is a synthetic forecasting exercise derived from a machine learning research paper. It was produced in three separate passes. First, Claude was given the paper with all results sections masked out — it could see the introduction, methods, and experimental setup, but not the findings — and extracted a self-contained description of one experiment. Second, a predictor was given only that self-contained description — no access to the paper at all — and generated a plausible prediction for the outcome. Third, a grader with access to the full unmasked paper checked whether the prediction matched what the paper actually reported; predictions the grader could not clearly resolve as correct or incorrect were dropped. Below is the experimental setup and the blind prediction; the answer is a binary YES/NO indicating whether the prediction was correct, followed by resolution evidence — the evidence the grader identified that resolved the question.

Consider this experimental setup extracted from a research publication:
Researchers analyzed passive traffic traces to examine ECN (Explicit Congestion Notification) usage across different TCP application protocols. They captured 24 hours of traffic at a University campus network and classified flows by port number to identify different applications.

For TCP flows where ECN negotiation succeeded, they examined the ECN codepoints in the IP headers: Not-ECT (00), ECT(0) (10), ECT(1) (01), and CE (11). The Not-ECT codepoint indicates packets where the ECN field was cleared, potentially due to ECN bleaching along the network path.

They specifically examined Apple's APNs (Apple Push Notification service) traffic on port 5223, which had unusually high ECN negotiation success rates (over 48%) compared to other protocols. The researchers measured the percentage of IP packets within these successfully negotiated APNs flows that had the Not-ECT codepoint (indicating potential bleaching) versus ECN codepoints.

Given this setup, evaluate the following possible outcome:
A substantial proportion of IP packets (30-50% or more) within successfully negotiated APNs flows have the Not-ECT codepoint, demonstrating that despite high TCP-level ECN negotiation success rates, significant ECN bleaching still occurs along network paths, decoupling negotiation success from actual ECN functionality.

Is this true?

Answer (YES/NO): NO